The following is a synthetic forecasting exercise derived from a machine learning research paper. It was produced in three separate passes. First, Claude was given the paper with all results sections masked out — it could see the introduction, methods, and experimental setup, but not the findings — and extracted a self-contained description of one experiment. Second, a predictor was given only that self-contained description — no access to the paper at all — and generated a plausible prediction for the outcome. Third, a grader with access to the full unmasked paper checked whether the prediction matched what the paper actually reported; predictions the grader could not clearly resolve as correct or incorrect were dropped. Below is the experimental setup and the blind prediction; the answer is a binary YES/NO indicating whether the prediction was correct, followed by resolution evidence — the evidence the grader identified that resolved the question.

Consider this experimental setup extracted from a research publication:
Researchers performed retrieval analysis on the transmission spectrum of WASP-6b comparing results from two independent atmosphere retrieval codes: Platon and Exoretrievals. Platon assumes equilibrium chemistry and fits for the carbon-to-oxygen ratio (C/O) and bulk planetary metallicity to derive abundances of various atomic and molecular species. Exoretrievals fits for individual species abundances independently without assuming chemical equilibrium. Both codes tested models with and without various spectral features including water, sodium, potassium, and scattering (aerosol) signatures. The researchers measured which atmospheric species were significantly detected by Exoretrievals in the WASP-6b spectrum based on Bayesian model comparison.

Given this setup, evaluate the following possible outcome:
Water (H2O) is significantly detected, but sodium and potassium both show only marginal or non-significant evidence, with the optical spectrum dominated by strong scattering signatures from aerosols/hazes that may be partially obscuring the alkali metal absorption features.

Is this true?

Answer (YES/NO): NO